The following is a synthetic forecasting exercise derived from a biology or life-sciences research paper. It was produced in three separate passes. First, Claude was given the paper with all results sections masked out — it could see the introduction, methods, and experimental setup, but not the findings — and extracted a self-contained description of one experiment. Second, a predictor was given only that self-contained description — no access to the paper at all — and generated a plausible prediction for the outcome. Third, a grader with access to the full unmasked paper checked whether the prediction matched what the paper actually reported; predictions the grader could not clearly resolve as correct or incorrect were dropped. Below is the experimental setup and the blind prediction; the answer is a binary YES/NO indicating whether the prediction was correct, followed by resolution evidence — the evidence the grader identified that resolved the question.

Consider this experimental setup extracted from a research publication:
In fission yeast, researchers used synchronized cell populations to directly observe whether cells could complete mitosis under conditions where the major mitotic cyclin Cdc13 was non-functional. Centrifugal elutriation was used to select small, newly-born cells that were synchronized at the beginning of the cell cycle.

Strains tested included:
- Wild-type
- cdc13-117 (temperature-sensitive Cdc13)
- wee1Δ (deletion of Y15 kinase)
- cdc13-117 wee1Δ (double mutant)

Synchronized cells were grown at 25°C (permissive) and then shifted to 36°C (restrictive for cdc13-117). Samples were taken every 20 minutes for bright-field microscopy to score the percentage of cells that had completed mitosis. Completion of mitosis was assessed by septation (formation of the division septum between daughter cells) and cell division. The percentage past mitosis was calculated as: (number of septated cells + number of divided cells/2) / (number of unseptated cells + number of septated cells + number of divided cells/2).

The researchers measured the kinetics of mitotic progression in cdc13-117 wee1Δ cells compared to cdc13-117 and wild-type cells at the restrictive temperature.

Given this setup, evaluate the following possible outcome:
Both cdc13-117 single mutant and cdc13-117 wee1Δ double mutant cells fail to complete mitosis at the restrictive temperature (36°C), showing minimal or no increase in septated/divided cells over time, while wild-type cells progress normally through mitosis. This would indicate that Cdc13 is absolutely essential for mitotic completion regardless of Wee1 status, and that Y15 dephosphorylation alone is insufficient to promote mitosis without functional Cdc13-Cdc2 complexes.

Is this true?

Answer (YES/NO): NO